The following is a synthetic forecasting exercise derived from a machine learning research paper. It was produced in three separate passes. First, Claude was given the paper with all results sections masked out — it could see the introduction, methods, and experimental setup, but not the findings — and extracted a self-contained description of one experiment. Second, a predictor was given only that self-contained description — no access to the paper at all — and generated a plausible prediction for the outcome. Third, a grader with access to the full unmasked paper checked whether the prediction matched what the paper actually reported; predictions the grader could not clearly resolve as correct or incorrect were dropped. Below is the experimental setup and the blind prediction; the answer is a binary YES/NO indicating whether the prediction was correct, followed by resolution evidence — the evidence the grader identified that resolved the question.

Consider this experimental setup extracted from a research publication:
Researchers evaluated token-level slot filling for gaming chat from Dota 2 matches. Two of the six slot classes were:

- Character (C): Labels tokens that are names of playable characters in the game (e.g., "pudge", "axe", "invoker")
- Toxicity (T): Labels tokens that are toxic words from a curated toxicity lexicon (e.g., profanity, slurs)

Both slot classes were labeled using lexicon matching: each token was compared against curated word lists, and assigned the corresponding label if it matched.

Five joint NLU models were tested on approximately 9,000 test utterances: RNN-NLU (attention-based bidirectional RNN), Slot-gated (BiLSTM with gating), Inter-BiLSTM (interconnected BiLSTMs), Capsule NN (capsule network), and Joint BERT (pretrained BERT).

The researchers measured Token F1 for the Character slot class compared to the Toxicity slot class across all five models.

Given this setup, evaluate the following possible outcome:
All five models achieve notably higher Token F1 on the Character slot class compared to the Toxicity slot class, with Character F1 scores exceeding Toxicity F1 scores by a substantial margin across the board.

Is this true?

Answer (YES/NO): NO